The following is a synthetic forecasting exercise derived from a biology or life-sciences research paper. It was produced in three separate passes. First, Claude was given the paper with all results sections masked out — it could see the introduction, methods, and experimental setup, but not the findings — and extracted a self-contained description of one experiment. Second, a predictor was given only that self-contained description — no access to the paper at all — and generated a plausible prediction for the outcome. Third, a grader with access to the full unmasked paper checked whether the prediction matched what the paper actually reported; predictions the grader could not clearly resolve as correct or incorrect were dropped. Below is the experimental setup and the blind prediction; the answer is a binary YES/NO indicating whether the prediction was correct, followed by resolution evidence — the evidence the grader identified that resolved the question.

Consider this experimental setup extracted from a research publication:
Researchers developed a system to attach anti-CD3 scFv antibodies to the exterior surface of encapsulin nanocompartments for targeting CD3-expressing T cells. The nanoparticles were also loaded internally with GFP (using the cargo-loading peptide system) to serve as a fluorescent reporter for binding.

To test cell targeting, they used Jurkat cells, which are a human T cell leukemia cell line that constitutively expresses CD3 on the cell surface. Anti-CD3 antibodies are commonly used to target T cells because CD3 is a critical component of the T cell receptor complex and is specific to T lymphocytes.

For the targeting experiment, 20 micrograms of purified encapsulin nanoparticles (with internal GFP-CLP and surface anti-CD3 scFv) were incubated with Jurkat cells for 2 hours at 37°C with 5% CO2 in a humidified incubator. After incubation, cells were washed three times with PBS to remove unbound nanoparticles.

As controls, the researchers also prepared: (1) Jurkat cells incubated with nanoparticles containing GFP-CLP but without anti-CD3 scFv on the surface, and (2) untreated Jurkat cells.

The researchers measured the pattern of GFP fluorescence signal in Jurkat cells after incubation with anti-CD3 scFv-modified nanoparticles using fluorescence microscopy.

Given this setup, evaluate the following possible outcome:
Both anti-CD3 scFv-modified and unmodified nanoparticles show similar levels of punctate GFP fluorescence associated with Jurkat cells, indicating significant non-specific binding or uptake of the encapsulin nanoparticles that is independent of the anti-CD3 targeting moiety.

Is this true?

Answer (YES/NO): NO